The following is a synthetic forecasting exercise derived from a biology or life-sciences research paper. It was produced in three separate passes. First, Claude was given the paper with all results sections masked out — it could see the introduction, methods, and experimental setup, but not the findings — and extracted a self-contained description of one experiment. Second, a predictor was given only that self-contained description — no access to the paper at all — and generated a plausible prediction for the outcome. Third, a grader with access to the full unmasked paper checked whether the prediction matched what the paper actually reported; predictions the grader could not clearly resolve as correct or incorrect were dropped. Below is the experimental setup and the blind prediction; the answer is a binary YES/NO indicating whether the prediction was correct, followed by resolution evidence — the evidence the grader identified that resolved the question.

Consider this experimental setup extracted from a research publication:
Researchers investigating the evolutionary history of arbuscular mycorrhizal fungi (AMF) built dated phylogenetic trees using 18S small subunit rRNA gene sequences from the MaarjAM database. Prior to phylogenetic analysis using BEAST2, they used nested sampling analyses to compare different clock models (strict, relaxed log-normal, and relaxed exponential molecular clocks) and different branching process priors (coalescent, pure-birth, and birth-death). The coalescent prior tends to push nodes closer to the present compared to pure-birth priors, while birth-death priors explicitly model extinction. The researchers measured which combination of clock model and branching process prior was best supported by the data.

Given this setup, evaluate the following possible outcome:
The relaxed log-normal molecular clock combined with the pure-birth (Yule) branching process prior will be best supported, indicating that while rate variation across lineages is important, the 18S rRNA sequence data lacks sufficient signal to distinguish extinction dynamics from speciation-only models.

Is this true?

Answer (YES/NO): YES